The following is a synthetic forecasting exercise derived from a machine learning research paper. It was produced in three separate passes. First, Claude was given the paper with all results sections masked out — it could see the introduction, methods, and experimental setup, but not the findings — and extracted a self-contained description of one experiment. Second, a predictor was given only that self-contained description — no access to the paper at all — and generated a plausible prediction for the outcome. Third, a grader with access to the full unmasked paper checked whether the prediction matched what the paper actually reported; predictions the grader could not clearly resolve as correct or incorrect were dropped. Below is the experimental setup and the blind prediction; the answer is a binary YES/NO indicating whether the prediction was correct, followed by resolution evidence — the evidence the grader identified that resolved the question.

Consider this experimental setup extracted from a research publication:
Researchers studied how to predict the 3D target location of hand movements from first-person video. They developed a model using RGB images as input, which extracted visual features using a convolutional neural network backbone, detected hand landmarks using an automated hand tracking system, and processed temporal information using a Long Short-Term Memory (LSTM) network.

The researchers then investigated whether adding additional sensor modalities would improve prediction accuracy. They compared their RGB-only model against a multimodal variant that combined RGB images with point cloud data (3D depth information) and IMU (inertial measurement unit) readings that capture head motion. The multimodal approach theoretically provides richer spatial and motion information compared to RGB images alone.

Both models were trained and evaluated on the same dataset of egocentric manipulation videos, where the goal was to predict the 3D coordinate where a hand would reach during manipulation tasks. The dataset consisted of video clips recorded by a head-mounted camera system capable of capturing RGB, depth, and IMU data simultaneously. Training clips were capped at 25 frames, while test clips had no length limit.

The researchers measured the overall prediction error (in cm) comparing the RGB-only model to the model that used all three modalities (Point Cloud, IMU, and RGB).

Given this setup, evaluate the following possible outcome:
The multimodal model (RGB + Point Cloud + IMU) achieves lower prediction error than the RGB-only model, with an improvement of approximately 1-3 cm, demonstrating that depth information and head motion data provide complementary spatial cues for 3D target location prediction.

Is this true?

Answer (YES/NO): NO